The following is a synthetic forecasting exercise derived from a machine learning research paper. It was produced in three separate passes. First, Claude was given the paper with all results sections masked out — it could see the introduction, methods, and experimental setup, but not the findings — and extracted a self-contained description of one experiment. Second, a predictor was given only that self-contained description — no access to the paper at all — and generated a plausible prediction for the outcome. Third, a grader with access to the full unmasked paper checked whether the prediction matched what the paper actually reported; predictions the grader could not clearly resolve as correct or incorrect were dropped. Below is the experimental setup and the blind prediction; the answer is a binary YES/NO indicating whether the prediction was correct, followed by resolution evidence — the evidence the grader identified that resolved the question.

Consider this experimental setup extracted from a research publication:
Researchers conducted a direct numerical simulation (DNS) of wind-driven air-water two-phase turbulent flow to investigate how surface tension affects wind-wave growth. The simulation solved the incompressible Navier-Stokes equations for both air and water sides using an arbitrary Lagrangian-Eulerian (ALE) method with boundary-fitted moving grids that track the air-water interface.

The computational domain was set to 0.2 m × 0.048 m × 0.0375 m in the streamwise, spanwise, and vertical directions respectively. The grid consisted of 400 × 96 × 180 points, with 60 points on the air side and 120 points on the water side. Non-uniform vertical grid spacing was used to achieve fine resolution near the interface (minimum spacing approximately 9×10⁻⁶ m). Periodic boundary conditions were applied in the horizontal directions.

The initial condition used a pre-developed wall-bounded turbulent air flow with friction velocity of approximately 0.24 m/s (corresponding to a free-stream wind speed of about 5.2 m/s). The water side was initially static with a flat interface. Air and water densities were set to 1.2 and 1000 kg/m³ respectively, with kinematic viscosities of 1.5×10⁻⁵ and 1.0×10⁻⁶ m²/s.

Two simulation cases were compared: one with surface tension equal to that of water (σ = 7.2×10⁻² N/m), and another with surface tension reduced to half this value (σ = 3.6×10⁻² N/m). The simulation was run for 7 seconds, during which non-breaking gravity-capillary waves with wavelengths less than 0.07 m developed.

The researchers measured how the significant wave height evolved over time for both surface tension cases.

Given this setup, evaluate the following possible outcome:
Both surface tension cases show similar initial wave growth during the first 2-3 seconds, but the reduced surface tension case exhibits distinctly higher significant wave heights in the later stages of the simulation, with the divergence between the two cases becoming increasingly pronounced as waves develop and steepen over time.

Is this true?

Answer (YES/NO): NO